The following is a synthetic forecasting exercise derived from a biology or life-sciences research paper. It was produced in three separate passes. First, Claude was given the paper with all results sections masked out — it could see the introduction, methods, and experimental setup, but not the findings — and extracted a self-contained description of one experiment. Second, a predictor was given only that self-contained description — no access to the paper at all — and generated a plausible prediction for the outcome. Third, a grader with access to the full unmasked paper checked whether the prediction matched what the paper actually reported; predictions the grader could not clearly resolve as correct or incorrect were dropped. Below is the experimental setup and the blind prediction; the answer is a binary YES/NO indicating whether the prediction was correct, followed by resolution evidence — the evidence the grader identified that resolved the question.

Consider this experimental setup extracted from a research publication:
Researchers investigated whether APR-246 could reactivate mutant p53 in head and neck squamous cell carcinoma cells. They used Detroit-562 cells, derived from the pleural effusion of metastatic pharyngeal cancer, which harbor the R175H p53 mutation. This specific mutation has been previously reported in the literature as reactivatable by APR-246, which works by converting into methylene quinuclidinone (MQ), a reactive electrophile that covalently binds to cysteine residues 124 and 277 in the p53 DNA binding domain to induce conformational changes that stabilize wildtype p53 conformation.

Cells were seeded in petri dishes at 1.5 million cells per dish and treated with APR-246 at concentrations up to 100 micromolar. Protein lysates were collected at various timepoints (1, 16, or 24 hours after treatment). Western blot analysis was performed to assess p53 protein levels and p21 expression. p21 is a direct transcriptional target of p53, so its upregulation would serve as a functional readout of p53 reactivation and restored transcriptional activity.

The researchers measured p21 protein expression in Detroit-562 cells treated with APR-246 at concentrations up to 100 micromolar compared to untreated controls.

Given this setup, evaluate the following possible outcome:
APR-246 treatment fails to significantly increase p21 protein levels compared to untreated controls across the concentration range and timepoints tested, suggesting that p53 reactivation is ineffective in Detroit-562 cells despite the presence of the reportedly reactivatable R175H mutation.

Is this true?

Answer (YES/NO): YES